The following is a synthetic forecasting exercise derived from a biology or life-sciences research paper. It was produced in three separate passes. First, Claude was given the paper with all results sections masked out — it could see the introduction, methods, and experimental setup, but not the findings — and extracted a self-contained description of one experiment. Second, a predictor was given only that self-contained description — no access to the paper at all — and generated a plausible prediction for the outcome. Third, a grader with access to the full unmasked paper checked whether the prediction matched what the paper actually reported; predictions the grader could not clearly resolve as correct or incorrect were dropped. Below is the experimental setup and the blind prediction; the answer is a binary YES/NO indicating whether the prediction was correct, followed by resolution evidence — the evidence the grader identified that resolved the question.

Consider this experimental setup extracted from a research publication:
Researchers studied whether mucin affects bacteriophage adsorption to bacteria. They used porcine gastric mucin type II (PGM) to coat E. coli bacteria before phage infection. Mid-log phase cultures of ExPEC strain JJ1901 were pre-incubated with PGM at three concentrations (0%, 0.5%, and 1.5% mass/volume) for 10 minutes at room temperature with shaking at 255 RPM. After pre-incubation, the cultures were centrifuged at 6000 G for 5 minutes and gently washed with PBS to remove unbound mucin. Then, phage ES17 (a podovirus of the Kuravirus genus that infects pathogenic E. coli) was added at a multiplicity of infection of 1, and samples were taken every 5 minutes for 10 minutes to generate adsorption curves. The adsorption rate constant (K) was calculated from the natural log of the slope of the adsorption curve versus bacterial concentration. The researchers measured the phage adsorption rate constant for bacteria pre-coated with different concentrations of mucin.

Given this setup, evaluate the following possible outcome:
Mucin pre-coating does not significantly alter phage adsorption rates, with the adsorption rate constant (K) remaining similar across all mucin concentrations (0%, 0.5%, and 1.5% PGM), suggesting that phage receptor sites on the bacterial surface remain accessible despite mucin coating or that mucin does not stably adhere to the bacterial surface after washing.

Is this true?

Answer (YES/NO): NO